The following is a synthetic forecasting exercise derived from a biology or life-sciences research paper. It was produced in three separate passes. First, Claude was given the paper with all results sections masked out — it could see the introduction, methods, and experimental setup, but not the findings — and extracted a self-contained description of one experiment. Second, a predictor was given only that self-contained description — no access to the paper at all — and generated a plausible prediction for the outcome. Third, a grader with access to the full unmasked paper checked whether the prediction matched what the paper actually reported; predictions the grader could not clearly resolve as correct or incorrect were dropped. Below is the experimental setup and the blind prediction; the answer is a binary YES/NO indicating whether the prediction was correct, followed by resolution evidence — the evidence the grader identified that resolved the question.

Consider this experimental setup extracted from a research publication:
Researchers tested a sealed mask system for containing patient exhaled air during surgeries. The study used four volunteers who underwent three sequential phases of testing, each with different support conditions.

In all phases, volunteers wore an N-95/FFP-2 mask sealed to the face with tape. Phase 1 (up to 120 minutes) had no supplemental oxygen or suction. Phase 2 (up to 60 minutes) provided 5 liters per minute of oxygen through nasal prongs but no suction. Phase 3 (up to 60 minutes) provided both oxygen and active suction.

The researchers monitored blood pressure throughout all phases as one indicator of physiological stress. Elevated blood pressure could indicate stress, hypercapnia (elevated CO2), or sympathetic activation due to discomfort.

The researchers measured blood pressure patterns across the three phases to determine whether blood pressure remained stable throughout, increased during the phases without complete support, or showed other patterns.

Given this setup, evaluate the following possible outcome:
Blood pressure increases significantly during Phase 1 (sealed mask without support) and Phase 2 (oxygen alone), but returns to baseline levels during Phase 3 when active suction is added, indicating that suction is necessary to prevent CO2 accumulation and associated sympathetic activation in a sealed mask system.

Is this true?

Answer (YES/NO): NO